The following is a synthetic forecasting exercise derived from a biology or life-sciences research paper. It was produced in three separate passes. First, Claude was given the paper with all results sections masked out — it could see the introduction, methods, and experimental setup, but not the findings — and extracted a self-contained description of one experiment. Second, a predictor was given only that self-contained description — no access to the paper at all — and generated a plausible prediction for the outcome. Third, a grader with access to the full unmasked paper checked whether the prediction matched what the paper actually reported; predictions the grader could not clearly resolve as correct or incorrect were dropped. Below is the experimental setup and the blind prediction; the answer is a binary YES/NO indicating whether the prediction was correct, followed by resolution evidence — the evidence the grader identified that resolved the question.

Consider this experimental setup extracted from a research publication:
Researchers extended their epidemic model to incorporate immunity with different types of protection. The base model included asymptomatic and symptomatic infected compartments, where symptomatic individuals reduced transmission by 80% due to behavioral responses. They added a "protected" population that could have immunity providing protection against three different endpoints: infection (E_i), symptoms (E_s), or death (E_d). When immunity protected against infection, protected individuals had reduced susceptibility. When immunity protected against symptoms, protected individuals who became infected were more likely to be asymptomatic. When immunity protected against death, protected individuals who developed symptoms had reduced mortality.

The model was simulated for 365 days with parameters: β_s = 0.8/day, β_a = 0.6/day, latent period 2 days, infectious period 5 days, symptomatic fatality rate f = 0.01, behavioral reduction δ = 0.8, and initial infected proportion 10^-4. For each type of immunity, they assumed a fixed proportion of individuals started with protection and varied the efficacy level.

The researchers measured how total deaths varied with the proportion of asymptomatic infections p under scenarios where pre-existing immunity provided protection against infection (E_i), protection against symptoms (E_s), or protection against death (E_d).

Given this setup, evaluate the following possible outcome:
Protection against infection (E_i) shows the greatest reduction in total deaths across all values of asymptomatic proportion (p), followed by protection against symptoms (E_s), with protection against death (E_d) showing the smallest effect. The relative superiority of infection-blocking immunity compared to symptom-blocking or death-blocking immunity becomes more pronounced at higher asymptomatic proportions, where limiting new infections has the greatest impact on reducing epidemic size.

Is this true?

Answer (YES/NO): NO